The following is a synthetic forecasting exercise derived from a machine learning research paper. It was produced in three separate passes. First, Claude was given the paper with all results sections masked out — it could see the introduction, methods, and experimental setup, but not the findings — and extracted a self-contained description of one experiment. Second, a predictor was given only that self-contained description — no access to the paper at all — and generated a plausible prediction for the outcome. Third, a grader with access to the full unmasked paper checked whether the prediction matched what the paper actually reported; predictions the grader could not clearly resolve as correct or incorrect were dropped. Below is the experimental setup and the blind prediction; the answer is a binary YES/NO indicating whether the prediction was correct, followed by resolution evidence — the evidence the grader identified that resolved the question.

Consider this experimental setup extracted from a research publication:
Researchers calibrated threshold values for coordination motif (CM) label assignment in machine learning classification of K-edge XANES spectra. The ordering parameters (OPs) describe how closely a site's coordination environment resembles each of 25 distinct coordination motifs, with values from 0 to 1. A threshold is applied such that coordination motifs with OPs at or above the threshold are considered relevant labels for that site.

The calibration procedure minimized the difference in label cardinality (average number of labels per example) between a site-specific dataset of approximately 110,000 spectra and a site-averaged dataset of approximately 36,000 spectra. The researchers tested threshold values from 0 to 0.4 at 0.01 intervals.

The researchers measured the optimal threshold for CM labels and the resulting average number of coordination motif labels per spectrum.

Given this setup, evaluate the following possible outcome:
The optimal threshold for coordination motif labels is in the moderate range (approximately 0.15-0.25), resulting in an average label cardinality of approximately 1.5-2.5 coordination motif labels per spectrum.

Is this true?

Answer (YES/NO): NO